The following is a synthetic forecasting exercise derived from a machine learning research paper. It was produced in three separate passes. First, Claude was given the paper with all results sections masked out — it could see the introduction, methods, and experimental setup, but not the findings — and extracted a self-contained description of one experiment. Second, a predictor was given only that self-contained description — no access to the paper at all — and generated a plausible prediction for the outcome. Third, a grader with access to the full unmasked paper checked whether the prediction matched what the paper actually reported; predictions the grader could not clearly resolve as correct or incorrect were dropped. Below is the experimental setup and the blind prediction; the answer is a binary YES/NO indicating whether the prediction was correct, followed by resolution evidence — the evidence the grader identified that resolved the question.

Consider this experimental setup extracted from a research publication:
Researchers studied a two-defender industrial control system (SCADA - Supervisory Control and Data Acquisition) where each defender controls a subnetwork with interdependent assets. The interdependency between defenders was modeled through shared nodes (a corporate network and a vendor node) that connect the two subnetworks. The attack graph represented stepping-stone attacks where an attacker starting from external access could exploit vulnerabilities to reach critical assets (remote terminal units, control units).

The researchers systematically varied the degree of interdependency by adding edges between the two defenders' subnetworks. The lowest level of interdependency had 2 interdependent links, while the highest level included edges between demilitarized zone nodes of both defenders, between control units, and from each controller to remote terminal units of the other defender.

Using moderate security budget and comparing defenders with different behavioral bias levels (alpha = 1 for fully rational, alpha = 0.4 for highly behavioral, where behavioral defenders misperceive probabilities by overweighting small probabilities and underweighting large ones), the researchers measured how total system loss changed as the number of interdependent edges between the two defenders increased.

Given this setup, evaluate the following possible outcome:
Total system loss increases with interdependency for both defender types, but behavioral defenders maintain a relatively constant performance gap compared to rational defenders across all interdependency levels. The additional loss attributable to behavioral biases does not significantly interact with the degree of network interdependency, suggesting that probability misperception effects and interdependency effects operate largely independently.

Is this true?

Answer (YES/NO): NO